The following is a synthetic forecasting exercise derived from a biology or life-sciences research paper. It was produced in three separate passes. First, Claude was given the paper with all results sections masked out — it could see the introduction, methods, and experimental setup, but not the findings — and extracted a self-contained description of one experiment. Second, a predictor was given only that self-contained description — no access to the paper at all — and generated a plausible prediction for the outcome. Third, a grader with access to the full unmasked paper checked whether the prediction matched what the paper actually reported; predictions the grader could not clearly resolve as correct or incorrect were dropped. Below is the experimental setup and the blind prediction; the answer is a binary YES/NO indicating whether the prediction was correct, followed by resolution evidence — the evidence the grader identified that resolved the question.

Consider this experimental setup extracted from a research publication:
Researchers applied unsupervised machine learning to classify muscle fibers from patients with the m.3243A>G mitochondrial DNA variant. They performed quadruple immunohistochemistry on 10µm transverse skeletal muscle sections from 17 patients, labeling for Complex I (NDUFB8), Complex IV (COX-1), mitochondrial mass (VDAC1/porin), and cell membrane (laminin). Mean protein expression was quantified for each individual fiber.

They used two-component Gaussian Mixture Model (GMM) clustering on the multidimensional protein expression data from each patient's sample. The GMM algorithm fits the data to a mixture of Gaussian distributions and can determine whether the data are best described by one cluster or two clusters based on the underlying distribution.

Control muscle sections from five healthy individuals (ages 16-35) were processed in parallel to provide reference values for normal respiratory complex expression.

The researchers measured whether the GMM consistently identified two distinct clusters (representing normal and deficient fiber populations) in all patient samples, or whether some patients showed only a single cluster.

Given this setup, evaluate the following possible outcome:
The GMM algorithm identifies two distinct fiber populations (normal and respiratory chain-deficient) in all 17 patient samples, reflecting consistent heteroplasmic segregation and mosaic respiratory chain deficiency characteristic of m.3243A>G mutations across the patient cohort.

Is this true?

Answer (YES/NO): NO